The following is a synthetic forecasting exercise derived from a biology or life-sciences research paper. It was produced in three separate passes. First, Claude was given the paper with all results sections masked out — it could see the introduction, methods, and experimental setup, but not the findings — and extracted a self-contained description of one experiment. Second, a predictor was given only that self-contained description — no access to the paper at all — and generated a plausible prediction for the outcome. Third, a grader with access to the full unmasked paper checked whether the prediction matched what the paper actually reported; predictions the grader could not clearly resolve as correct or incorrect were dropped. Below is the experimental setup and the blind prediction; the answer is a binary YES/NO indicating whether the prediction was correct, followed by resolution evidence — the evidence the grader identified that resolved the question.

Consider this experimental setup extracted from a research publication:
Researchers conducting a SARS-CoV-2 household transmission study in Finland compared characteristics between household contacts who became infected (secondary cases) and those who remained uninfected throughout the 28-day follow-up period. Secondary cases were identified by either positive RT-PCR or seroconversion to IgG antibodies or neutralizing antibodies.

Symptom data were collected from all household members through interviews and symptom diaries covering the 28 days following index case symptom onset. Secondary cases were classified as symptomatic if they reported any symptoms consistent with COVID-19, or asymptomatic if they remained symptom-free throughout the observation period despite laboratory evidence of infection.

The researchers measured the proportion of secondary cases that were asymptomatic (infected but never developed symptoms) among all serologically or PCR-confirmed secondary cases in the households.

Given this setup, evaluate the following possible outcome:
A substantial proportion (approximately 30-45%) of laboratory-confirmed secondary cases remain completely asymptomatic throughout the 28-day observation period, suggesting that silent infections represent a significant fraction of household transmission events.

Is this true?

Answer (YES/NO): NO